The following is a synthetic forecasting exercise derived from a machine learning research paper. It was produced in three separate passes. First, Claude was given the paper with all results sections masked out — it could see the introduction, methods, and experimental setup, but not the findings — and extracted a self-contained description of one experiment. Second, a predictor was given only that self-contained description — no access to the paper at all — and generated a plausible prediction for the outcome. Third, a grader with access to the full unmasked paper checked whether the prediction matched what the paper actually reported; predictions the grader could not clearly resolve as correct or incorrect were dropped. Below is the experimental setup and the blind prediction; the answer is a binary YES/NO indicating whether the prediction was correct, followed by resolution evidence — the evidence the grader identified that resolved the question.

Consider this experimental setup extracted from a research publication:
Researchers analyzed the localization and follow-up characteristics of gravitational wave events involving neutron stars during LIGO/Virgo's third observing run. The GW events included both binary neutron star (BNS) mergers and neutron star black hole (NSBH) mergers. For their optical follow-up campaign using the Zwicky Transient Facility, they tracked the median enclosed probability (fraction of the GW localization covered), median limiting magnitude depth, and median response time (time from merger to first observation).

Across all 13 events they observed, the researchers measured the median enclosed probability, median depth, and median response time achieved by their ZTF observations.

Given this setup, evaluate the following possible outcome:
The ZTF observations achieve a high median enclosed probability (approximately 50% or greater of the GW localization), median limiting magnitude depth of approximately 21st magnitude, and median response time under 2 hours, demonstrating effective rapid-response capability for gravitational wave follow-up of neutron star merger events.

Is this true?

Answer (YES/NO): NO